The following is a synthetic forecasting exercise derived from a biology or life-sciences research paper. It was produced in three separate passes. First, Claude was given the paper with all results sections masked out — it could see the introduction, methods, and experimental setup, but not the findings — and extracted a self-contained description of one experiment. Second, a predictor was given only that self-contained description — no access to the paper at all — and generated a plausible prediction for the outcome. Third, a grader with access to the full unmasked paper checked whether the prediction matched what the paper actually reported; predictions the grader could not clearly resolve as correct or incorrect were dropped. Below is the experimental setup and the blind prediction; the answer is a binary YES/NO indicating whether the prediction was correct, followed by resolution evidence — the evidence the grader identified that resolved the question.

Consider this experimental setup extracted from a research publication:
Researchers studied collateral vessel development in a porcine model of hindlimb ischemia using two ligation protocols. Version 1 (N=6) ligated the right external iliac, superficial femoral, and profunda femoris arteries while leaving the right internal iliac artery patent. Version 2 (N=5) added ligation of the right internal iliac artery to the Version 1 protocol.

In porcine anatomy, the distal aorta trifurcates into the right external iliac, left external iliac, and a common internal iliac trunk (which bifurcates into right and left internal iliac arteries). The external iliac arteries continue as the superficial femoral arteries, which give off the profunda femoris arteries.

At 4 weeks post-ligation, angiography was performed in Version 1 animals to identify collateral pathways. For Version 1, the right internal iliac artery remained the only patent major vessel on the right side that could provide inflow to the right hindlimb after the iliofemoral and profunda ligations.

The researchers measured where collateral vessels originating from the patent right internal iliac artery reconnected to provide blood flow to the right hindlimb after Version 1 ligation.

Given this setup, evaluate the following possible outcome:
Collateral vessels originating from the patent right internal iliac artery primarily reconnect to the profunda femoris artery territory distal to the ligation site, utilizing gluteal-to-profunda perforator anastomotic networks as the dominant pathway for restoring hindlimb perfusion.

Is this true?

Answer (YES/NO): NO